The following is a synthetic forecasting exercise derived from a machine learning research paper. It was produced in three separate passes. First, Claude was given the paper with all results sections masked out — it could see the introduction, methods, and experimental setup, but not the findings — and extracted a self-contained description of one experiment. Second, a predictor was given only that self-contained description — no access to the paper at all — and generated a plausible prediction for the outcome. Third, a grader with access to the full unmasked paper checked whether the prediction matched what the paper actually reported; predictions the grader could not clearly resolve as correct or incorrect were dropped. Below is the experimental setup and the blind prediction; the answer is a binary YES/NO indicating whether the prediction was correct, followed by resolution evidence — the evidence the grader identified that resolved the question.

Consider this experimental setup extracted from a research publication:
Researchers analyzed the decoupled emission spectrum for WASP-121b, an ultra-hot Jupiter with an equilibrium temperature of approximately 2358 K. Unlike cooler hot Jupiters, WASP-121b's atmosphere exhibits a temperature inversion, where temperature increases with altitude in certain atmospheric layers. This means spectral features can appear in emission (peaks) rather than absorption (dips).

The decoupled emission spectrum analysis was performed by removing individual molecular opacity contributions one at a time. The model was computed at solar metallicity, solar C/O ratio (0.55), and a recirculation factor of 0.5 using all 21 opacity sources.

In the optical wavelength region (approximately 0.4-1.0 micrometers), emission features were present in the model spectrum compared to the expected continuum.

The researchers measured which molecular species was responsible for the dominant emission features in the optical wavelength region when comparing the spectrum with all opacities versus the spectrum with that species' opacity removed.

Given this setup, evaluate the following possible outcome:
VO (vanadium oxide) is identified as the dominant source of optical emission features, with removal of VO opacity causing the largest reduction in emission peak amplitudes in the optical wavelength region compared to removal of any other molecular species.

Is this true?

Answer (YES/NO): NO